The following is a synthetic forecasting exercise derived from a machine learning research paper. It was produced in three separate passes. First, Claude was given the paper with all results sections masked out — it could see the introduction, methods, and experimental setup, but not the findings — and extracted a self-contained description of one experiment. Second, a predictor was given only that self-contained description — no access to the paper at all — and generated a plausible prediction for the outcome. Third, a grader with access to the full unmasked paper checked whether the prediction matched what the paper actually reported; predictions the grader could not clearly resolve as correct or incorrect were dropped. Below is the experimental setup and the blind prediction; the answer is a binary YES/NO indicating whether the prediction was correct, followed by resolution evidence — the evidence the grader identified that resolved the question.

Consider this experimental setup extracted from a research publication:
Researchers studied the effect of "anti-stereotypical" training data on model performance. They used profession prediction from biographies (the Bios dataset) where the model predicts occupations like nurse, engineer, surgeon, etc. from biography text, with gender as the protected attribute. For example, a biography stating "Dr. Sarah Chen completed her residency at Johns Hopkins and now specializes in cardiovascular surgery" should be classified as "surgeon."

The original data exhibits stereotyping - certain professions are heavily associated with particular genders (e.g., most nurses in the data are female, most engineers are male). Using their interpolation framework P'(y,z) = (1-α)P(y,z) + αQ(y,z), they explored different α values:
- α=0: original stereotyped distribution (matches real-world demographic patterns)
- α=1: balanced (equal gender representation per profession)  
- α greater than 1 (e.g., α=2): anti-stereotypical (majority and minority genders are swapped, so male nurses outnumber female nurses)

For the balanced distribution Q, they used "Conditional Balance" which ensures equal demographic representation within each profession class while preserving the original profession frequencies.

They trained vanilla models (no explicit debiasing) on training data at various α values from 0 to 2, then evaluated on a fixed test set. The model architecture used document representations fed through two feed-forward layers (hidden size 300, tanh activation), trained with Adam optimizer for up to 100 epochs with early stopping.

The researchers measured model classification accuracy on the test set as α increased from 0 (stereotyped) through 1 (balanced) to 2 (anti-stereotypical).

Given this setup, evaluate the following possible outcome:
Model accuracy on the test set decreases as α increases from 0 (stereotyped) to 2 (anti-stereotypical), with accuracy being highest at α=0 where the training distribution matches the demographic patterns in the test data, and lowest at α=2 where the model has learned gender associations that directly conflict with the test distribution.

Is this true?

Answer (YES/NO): NO